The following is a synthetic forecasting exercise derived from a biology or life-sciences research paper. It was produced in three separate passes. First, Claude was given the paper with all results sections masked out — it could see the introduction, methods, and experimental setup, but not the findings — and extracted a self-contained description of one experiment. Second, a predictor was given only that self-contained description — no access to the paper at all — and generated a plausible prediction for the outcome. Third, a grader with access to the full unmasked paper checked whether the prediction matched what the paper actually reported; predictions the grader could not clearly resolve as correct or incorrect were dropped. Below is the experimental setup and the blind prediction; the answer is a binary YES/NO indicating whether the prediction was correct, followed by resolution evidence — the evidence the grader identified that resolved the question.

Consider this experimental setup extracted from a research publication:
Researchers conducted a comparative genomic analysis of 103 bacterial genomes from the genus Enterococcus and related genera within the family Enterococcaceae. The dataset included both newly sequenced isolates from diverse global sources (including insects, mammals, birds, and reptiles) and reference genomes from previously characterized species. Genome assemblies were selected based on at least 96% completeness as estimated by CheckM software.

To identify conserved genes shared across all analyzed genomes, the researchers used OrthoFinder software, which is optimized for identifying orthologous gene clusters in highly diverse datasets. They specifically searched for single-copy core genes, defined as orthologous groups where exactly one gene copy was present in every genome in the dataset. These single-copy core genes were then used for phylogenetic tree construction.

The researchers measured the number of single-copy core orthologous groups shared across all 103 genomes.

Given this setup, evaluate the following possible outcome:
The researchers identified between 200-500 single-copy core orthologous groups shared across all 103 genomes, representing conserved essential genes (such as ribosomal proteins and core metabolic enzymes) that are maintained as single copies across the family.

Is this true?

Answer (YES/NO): YES